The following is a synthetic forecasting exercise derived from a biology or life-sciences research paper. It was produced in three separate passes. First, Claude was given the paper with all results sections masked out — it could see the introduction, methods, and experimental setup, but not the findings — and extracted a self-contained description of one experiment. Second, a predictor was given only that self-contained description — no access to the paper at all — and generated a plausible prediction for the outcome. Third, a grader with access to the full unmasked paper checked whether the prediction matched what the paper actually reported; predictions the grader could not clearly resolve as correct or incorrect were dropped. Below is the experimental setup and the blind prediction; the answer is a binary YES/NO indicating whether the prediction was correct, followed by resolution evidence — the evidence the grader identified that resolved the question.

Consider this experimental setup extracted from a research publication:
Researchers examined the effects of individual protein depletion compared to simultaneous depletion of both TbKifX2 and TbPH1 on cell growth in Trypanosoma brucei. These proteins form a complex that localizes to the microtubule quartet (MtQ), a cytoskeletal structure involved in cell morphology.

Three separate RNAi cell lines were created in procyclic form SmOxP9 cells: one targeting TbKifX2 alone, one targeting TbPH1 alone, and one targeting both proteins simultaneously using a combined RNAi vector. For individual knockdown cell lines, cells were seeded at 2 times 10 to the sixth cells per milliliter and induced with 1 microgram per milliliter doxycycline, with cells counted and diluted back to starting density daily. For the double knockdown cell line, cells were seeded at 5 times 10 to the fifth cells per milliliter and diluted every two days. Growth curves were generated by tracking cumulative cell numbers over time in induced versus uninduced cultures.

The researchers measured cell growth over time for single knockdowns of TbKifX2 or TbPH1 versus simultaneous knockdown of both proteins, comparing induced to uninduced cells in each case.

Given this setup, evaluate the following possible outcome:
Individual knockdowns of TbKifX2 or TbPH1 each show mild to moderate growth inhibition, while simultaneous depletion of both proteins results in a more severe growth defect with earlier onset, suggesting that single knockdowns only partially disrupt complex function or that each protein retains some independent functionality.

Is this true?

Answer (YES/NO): YES